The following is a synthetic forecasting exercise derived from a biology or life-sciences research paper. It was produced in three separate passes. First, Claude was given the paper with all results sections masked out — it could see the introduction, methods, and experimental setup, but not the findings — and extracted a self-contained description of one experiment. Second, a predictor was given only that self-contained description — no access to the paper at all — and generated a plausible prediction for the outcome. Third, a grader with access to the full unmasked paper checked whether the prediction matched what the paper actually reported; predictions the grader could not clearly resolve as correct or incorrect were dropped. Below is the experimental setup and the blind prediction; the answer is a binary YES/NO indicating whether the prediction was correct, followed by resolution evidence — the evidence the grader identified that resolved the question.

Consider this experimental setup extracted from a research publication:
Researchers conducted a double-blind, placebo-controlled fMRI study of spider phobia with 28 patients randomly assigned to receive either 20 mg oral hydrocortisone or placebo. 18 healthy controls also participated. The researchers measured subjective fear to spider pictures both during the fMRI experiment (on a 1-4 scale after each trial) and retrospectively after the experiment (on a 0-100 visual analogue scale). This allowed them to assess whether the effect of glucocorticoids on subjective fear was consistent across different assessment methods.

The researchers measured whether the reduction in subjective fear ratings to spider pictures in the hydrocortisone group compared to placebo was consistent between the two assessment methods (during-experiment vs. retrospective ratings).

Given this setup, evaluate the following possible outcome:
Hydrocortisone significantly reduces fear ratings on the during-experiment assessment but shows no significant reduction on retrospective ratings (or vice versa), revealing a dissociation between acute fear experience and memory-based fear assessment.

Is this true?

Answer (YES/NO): NO